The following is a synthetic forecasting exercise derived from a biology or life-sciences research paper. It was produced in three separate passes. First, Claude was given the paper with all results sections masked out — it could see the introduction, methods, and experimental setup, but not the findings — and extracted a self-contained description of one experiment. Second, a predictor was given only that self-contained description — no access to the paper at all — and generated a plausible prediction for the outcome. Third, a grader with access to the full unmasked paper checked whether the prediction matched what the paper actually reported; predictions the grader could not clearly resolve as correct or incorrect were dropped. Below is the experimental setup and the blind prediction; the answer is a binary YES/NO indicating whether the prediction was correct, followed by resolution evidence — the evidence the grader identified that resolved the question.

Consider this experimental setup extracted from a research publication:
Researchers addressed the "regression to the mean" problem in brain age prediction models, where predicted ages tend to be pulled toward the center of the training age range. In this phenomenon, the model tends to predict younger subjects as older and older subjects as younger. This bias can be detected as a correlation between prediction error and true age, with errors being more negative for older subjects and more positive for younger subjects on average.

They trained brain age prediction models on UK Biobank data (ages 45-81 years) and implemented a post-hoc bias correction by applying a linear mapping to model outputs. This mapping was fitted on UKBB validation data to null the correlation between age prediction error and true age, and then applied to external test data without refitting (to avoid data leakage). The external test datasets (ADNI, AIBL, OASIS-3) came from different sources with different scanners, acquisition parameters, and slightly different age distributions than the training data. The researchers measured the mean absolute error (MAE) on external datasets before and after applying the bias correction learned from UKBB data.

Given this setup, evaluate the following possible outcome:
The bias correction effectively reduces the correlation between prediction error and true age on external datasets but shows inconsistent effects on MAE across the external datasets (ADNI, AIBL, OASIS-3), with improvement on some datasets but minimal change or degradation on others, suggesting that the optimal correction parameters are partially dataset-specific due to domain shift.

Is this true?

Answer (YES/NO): YES